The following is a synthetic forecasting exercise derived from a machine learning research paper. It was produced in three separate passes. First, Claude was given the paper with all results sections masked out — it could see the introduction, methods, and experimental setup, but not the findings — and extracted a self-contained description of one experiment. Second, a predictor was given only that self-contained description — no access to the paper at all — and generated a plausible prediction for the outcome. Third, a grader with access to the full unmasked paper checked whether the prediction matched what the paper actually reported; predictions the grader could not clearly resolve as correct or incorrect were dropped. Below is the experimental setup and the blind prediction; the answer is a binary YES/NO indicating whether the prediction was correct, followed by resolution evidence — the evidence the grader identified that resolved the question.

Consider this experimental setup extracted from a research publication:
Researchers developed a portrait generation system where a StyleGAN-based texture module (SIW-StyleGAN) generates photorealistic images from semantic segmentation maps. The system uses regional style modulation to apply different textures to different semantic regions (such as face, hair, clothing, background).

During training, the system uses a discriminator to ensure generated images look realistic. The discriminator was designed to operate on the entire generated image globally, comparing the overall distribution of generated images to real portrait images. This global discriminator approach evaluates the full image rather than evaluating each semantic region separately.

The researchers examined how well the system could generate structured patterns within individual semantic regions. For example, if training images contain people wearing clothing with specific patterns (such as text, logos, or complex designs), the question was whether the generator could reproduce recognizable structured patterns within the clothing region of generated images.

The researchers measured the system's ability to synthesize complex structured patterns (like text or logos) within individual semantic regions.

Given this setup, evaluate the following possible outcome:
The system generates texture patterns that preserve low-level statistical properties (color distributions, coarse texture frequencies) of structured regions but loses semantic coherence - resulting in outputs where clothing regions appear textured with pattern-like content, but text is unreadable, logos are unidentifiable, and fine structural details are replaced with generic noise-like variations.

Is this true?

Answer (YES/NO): NO